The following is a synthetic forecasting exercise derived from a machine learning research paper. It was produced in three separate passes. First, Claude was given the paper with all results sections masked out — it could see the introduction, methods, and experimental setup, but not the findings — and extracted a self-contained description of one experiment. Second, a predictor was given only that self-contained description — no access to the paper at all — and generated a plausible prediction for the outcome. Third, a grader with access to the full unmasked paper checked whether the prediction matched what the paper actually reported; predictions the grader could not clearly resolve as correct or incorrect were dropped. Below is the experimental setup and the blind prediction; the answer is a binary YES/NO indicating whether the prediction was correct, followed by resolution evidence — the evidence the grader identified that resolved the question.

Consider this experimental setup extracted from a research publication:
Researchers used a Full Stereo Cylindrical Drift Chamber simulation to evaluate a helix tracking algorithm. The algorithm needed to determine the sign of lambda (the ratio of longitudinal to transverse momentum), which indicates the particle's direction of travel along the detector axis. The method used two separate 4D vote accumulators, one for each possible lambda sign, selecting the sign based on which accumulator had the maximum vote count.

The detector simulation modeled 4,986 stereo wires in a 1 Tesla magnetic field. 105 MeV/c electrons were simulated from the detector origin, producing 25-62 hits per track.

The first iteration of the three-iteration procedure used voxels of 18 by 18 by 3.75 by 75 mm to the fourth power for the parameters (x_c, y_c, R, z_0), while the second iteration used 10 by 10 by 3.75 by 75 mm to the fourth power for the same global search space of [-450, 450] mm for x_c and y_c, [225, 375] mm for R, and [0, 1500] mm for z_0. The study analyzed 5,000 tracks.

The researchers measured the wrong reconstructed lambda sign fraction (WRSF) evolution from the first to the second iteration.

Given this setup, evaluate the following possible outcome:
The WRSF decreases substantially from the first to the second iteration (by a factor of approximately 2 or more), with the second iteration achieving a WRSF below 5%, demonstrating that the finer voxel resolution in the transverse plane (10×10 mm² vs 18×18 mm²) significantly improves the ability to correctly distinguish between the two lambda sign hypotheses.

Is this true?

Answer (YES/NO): YES